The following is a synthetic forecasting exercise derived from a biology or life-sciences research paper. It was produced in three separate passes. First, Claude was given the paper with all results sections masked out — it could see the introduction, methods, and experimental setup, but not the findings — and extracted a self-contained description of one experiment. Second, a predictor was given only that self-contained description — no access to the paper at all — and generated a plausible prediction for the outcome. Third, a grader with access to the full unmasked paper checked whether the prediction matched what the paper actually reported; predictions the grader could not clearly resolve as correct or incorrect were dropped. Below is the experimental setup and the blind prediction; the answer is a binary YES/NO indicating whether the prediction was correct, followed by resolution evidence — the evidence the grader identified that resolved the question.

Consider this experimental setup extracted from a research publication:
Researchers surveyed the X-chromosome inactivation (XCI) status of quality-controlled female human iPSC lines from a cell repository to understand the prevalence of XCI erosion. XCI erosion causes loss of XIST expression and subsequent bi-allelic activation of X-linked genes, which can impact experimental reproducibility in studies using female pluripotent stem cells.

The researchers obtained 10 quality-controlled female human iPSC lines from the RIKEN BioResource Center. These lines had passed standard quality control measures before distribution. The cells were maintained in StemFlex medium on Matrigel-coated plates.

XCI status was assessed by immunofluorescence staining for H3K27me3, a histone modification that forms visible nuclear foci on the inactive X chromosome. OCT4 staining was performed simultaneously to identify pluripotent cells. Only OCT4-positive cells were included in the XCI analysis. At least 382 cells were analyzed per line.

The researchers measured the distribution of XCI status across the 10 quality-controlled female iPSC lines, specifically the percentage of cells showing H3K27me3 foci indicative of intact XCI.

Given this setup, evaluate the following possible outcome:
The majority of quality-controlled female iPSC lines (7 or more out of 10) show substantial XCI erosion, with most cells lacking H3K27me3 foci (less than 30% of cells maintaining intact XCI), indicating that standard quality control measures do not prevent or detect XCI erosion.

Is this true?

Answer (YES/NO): NO